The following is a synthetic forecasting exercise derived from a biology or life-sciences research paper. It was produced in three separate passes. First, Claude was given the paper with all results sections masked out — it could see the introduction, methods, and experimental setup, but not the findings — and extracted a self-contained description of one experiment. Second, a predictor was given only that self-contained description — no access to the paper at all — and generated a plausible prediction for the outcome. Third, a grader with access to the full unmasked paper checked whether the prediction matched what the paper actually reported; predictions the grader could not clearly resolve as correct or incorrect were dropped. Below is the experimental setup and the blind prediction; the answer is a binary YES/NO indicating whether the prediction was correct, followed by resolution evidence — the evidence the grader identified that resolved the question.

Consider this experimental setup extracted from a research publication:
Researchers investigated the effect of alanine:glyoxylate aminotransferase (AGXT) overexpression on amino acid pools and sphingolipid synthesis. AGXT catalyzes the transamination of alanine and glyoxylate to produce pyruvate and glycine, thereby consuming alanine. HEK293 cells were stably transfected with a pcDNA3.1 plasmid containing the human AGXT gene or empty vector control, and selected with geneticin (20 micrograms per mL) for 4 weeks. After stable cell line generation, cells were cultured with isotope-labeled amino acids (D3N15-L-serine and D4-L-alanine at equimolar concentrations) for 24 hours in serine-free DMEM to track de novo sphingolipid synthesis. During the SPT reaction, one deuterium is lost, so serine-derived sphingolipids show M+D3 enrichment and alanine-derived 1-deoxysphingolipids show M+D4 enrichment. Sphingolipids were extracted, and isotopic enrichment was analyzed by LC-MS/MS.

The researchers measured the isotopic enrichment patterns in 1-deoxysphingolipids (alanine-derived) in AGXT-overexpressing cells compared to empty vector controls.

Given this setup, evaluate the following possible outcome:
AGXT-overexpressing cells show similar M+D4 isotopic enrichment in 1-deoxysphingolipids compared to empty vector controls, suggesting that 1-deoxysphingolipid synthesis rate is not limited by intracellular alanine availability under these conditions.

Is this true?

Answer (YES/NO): YES